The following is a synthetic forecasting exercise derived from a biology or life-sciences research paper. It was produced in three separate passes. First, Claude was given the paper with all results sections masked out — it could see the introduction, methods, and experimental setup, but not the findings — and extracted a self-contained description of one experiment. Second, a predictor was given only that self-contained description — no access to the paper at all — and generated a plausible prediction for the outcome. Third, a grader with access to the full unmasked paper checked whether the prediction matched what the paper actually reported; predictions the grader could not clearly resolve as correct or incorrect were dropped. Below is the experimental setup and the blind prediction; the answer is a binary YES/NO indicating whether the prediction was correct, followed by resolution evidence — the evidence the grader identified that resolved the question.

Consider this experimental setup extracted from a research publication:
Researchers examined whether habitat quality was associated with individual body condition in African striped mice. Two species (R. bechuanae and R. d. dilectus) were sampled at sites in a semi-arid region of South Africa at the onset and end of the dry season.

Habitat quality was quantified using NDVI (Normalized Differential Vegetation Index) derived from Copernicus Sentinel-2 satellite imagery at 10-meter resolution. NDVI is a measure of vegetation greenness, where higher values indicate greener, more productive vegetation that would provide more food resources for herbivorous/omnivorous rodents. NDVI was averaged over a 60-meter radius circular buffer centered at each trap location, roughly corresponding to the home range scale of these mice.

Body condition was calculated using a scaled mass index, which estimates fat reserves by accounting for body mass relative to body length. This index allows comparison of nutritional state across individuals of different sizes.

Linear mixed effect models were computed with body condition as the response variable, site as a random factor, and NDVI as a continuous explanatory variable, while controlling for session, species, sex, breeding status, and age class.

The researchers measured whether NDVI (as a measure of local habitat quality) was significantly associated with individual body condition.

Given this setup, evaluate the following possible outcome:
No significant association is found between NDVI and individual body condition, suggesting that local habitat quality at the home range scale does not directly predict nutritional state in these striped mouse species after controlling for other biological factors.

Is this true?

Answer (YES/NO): YES